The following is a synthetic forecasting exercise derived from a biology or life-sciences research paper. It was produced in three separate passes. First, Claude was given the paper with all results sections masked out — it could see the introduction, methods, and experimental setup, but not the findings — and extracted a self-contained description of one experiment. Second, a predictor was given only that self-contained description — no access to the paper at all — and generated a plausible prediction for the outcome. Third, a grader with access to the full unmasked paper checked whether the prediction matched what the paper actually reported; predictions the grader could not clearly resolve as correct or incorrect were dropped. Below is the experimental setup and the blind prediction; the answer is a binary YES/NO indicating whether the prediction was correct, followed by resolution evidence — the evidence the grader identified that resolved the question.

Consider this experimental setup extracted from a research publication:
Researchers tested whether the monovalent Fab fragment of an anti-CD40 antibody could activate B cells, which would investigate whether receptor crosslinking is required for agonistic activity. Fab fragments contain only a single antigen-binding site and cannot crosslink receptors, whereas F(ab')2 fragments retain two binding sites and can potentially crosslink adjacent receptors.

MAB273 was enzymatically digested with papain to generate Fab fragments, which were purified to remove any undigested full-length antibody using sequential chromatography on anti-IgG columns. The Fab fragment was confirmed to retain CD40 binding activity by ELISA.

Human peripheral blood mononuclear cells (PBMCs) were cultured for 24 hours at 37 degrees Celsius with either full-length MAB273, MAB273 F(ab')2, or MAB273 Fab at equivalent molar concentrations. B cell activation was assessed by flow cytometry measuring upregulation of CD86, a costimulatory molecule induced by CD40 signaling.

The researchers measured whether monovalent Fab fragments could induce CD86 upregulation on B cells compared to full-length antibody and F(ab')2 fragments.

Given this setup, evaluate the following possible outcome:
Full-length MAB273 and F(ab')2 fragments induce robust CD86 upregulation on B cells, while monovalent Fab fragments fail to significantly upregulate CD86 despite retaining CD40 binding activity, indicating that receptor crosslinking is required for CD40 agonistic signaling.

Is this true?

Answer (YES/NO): NO